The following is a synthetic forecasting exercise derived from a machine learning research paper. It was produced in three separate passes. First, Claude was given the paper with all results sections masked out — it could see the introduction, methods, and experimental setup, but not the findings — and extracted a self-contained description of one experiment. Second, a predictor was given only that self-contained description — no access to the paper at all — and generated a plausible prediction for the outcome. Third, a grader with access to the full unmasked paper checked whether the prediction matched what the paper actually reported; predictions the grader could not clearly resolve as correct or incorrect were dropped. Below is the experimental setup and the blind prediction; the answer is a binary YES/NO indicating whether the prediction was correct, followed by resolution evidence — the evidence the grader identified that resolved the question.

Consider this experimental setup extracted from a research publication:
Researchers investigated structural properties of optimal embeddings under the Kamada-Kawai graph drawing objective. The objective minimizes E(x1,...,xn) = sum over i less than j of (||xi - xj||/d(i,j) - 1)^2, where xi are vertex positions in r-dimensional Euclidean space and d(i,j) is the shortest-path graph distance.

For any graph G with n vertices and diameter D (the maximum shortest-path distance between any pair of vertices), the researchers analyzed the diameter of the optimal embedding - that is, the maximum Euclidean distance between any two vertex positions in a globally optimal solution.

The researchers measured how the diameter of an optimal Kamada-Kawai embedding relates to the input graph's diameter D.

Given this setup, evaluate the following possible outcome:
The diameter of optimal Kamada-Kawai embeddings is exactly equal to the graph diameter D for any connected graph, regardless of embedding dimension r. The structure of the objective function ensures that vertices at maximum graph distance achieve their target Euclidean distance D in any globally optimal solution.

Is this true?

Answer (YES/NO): NO